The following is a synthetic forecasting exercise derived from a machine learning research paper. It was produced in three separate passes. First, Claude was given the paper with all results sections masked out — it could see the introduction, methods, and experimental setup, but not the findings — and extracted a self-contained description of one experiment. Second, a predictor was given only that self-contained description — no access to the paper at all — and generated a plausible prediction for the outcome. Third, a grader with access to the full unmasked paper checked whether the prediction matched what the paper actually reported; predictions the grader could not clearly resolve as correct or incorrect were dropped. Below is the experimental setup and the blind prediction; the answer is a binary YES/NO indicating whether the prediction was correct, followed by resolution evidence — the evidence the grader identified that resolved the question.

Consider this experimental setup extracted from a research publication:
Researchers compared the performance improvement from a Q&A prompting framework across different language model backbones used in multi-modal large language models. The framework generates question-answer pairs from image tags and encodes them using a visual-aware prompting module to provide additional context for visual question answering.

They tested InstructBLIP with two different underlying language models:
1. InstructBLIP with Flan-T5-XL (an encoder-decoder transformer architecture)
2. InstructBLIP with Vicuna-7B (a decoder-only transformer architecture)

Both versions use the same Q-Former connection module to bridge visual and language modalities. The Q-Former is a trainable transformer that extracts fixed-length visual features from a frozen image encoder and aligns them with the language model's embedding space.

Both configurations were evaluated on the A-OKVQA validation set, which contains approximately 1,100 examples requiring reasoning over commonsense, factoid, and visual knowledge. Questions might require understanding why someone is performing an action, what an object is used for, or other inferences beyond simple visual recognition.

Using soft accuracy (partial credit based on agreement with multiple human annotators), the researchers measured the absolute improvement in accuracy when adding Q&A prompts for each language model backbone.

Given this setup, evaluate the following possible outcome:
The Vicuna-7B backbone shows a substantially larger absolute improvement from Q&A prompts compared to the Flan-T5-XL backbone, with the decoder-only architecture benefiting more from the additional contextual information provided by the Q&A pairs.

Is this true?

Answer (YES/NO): NO